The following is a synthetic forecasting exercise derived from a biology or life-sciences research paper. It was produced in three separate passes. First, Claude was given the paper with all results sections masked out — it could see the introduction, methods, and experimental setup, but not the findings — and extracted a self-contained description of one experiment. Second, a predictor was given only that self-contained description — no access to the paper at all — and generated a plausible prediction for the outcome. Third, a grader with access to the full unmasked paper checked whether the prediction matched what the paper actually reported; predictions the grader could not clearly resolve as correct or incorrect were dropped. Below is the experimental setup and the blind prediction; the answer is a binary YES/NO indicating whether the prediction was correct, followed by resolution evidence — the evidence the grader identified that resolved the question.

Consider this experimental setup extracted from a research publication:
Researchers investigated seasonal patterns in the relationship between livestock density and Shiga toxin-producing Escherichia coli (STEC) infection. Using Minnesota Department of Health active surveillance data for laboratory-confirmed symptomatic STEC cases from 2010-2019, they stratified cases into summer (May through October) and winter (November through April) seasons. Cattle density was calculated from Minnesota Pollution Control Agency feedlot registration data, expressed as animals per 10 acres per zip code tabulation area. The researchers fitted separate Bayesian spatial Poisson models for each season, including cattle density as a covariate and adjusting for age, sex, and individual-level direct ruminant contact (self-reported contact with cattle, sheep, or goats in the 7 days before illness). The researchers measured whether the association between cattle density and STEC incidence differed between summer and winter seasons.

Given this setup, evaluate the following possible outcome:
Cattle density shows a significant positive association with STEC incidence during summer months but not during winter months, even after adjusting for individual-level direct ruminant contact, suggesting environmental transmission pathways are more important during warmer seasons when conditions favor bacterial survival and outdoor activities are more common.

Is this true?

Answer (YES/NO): YES